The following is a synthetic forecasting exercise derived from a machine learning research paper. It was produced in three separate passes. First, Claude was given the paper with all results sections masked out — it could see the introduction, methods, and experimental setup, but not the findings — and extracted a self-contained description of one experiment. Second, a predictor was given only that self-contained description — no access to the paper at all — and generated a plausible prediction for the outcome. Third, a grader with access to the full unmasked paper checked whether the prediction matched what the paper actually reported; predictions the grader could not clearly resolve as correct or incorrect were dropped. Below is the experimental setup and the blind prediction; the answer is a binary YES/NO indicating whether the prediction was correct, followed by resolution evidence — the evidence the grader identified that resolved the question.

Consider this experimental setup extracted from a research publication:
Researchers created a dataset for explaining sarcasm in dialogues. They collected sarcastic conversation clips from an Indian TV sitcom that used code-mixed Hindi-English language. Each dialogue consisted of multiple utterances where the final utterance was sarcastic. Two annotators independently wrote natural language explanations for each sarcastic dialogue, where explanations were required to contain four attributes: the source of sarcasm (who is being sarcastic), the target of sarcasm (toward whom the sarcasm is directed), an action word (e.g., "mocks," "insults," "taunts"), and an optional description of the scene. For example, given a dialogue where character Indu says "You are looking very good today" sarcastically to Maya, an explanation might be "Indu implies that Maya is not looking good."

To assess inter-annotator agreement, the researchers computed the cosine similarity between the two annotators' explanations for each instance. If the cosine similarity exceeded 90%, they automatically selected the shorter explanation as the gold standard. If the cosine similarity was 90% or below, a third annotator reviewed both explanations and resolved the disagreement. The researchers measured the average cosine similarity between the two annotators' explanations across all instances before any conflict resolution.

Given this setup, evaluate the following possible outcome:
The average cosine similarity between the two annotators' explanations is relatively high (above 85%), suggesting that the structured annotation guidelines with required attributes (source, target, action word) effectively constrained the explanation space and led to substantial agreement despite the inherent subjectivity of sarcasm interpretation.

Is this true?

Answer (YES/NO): YES